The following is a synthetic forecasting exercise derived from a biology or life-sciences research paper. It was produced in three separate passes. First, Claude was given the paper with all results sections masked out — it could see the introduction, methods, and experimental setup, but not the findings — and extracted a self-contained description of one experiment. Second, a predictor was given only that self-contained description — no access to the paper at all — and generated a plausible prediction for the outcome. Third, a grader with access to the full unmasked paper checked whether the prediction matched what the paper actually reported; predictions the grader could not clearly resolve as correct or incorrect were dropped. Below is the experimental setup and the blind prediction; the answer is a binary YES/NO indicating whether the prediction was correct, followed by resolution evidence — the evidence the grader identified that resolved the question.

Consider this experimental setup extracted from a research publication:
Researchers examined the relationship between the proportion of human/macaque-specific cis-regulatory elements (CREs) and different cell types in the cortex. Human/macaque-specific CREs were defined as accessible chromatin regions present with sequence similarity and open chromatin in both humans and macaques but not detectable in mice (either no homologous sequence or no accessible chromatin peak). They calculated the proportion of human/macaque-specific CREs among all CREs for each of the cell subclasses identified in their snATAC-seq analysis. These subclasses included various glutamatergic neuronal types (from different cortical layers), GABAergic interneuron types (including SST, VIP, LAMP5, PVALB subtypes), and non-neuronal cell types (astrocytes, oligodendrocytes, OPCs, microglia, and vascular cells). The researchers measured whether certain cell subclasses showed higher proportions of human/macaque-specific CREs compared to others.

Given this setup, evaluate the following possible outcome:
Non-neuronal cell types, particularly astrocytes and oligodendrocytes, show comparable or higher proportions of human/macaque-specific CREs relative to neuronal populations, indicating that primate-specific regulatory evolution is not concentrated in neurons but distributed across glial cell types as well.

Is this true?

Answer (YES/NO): NO